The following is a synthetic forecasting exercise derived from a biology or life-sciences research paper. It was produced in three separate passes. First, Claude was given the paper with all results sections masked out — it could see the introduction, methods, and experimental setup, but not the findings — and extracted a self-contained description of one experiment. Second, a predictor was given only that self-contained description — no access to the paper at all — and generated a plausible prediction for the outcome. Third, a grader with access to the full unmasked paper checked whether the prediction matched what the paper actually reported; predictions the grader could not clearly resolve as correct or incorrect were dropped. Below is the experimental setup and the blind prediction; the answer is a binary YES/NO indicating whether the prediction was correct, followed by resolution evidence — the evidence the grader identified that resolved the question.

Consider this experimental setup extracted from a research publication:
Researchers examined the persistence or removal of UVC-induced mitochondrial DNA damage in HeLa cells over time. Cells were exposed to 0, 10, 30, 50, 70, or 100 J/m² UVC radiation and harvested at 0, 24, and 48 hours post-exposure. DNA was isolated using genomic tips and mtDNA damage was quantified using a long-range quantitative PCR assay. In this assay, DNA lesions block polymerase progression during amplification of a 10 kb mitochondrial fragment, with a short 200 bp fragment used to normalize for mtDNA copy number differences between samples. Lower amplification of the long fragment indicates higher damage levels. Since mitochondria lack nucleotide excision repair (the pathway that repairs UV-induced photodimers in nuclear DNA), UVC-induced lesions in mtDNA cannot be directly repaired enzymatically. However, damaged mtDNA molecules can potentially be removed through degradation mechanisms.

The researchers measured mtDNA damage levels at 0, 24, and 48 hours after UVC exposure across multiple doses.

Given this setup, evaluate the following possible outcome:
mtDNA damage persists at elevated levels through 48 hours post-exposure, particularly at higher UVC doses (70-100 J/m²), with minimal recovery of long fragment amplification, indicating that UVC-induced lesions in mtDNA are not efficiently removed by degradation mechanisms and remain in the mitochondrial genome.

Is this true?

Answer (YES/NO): NO